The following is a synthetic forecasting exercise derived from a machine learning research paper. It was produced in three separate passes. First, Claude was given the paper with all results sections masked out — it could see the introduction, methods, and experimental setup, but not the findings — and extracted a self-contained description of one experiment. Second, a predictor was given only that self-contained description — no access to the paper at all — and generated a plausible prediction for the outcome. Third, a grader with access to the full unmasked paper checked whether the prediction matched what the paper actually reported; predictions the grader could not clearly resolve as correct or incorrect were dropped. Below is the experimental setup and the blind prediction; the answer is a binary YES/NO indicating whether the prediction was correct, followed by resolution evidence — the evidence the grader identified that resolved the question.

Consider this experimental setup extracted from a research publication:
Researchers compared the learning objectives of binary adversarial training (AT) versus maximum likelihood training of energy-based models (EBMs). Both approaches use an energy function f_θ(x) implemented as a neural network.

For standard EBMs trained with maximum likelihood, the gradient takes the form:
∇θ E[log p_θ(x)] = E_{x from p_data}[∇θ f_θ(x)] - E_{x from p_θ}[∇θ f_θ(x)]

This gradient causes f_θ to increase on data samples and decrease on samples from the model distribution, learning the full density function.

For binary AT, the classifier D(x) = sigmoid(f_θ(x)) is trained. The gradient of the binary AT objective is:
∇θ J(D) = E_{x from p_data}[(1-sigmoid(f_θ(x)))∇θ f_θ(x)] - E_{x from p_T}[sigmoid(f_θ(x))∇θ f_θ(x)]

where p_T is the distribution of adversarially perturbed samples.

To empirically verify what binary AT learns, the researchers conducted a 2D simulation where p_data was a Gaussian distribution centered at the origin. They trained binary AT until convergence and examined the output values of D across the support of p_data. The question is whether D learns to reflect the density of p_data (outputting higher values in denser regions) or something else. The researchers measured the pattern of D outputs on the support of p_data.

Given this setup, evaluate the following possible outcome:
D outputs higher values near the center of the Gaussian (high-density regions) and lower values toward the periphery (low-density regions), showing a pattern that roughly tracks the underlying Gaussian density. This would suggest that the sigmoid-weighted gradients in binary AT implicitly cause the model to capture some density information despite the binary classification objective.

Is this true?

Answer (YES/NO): NO